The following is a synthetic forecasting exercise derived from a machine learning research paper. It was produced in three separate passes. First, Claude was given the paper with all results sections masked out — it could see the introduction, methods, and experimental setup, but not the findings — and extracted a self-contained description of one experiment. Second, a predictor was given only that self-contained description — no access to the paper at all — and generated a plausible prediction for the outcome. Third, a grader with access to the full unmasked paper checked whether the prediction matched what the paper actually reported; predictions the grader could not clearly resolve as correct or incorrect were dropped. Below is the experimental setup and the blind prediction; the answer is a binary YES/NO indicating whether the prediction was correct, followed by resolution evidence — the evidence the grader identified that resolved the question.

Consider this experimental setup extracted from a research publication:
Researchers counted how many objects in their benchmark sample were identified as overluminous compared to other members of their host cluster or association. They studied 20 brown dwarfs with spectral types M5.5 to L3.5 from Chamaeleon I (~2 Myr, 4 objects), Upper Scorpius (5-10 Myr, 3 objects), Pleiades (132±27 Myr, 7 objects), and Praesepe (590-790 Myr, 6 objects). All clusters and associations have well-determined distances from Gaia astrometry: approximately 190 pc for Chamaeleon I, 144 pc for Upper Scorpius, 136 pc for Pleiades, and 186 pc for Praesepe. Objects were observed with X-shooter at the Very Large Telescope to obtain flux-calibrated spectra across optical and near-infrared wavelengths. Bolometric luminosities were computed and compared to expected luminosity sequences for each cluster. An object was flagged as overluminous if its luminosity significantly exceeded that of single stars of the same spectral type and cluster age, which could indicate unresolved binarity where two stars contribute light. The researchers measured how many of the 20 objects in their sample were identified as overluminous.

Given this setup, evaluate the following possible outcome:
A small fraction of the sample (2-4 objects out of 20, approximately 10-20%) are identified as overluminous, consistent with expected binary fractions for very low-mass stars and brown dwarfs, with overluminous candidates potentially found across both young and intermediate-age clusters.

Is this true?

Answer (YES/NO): NO